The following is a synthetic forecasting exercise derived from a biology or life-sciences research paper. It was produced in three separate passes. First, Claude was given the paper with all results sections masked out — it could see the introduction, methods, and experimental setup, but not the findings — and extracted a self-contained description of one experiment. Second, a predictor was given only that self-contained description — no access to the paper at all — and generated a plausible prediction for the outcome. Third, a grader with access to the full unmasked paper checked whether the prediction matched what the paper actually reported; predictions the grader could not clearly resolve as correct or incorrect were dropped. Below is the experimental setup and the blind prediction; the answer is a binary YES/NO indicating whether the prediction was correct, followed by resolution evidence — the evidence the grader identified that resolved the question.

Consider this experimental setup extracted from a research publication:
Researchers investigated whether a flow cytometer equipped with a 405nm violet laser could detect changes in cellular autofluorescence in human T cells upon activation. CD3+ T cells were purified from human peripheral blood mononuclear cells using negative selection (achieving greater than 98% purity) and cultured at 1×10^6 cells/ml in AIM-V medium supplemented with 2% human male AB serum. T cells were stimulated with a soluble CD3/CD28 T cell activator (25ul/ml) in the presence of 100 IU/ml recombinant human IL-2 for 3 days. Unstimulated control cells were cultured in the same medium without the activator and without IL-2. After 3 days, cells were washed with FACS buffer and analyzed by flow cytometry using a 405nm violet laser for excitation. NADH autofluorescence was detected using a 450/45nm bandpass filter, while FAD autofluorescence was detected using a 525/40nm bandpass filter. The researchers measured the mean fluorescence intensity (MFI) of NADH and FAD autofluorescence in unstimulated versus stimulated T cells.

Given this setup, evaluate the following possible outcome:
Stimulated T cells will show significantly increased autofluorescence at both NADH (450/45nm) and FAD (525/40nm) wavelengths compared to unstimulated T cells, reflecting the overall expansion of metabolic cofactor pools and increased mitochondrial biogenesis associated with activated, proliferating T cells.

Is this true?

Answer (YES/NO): YES